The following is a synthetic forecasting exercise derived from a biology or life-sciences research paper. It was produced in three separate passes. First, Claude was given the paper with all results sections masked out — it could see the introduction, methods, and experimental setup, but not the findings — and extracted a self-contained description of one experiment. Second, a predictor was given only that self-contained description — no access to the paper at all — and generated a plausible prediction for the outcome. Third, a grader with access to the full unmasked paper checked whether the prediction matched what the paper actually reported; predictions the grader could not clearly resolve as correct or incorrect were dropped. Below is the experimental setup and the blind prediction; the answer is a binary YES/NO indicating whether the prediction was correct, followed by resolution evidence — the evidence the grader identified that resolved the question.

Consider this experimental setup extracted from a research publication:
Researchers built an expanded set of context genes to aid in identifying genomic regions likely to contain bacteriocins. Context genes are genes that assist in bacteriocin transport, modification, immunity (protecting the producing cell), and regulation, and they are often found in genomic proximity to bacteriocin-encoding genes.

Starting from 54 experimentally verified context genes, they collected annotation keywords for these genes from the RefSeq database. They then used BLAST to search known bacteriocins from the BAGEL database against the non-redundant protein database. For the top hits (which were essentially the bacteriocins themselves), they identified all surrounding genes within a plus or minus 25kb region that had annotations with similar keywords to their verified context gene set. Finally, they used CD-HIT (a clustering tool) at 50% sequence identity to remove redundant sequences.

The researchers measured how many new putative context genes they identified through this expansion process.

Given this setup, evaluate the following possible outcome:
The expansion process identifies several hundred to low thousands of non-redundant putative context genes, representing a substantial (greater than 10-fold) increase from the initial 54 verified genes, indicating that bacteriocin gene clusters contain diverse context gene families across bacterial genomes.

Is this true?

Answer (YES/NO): YES